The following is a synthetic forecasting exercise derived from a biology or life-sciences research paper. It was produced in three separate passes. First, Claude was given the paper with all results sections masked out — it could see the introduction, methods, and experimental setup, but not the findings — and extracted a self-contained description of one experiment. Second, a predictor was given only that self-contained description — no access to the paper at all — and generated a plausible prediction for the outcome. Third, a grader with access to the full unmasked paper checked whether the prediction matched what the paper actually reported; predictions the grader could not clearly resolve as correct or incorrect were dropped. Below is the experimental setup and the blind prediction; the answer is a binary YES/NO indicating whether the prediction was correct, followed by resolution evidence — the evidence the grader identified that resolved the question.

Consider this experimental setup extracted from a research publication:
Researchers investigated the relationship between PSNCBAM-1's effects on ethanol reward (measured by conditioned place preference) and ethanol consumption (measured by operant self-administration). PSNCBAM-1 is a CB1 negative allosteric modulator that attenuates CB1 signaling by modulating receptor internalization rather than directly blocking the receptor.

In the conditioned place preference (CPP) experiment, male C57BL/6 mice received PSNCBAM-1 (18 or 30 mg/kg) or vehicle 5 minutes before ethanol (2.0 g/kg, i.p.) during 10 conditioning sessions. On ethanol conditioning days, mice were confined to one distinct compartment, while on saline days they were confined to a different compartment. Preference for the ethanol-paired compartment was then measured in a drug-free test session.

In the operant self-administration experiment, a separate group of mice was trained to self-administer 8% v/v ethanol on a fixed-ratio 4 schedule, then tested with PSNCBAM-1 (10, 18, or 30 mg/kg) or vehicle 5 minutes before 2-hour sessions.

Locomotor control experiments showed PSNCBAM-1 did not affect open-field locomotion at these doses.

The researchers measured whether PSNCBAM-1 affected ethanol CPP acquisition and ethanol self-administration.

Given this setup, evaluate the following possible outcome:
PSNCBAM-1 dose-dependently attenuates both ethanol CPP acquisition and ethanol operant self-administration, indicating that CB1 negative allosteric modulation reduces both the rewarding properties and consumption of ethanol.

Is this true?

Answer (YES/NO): NO